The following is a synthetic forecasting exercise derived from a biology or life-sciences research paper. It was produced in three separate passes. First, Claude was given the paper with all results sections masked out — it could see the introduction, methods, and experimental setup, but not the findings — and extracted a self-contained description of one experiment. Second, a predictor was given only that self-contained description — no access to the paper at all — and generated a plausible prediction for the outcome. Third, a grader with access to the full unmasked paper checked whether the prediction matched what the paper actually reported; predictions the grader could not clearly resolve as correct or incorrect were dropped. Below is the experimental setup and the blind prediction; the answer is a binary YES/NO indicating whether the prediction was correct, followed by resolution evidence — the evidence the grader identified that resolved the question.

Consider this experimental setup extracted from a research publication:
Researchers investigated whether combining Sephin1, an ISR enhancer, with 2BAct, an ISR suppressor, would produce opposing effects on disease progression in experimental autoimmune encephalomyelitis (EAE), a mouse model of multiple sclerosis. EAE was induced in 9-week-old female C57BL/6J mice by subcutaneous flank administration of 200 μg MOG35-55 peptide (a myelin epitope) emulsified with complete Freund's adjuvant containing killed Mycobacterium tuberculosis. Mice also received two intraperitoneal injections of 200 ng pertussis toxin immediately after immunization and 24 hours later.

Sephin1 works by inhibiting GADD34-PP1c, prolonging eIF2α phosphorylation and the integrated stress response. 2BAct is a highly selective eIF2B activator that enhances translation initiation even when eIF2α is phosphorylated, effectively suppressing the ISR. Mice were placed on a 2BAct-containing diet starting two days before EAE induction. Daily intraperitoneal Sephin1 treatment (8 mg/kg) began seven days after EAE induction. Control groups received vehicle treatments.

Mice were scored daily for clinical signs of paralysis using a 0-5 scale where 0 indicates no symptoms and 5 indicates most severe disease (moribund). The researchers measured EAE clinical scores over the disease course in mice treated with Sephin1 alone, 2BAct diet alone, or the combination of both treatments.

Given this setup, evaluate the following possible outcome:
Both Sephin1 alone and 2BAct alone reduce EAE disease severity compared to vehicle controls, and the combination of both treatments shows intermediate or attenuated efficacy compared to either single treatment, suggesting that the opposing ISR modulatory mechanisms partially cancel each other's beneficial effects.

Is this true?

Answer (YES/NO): NO